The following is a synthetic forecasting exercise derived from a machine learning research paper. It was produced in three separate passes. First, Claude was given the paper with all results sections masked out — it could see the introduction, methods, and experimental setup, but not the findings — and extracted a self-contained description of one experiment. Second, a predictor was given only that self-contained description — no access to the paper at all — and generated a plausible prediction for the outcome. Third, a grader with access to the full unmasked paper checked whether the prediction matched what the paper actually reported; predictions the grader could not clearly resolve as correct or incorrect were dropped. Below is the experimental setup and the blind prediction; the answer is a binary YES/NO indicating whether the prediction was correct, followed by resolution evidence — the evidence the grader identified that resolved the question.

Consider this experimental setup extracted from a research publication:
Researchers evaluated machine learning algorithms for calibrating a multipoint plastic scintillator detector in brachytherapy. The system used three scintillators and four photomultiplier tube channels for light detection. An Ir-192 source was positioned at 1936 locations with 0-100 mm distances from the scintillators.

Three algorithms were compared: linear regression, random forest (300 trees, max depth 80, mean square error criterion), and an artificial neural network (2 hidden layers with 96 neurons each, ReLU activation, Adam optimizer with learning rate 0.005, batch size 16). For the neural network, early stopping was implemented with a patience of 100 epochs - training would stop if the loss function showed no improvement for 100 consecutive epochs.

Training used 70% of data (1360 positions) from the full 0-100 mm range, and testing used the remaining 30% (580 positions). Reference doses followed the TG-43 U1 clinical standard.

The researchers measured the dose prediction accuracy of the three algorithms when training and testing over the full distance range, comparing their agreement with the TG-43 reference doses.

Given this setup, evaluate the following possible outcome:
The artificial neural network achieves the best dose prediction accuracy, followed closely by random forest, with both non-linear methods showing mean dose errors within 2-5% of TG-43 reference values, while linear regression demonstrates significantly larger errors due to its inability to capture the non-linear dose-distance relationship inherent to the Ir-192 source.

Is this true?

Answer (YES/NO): NO